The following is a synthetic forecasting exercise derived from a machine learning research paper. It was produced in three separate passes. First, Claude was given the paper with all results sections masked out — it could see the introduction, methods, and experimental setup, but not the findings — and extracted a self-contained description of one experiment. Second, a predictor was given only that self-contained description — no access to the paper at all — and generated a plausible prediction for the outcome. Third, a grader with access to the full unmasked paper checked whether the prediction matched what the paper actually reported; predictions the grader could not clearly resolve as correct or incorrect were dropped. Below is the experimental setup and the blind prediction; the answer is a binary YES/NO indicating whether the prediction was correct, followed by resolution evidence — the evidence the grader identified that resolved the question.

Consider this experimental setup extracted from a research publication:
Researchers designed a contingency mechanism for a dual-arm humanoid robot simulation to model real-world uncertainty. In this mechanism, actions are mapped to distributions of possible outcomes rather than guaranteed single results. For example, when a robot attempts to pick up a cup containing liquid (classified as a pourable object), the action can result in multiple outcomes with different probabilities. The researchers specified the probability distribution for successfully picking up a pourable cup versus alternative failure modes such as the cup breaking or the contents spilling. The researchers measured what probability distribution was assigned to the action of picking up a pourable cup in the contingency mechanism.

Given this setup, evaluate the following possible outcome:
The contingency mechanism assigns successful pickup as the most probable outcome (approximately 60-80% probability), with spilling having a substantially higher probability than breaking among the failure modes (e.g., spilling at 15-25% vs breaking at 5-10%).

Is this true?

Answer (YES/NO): NO